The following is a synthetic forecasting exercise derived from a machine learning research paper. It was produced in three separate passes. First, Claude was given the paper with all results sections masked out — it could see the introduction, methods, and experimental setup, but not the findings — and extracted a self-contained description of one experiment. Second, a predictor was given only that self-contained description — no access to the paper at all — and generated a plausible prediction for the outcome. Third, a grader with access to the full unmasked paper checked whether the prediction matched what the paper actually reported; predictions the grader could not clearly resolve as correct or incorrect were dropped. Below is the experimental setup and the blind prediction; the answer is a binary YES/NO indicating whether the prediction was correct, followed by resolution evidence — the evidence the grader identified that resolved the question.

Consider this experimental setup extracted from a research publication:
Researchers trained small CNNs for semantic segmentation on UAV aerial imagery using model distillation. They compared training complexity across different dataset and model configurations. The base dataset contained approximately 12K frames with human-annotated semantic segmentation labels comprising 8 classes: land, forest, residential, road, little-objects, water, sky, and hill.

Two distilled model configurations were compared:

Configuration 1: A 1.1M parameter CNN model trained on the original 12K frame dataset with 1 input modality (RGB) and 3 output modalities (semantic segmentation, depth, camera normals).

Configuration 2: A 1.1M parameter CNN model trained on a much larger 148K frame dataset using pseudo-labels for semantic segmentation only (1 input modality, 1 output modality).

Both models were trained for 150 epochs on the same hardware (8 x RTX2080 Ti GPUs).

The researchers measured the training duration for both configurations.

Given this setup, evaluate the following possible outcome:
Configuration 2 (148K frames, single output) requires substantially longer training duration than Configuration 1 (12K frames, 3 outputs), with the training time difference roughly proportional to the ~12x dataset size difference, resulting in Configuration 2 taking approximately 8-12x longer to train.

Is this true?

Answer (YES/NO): NO